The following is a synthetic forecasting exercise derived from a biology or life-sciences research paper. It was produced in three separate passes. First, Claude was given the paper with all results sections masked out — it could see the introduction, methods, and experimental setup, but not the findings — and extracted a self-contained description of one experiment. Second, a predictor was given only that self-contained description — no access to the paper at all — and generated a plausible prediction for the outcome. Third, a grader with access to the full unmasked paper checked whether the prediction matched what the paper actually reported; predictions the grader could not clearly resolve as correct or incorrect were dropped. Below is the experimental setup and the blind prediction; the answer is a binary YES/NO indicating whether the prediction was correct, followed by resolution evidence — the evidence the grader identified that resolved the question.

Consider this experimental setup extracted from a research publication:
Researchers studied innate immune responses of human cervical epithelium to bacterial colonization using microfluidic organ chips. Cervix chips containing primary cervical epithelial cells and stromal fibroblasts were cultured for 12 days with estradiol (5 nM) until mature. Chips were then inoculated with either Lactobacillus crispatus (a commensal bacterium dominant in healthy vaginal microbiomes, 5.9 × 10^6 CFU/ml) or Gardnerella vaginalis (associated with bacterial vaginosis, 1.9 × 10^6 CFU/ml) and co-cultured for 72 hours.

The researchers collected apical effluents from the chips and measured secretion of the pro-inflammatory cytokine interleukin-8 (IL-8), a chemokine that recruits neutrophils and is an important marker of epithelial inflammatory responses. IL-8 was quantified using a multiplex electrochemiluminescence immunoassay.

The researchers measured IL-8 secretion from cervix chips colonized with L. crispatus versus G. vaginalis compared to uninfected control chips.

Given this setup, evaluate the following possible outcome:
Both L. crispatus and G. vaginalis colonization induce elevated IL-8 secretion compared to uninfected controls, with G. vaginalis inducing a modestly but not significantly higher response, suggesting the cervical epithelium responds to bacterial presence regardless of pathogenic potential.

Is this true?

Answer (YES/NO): NO